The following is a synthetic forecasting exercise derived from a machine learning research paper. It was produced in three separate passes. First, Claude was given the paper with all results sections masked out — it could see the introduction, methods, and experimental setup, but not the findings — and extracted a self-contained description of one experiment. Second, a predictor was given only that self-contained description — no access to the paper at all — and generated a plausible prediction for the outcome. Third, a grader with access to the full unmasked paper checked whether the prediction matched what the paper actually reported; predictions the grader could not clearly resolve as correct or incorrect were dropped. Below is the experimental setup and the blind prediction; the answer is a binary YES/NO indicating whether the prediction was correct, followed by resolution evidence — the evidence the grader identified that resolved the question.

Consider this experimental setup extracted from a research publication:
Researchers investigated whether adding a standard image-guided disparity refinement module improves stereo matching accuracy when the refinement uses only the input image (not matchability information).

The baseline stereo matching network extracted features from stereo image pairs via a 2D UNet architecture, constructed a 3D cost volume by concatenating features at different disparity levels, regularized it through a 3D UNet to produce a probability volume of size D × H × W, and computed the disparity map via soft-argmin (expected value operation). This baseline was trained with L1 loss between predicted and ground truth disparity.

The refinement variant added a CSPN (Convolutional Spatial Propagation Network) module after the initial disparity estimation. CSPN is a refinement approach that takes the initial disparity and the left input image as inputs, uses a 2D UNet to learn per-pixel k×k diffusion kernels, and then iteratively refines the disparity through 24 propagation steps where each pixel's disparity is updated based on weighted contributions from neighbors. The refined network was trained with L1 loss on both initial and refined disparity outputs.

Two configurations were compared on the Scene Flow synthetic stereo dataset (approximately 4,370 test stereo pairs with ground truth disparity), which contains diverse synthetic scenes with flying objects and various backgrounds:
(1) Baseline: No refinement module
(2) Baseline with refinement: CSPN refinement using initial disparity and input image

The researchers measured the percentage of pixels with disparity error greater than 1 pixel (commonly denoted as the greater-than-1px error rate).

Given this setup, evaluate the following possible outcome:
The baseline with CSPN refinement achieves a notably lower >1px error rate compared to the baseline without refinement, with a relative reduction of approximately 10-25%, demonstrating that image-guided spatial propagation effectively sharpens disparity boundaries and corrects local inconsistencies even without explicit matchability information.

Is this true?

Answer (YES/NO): NO